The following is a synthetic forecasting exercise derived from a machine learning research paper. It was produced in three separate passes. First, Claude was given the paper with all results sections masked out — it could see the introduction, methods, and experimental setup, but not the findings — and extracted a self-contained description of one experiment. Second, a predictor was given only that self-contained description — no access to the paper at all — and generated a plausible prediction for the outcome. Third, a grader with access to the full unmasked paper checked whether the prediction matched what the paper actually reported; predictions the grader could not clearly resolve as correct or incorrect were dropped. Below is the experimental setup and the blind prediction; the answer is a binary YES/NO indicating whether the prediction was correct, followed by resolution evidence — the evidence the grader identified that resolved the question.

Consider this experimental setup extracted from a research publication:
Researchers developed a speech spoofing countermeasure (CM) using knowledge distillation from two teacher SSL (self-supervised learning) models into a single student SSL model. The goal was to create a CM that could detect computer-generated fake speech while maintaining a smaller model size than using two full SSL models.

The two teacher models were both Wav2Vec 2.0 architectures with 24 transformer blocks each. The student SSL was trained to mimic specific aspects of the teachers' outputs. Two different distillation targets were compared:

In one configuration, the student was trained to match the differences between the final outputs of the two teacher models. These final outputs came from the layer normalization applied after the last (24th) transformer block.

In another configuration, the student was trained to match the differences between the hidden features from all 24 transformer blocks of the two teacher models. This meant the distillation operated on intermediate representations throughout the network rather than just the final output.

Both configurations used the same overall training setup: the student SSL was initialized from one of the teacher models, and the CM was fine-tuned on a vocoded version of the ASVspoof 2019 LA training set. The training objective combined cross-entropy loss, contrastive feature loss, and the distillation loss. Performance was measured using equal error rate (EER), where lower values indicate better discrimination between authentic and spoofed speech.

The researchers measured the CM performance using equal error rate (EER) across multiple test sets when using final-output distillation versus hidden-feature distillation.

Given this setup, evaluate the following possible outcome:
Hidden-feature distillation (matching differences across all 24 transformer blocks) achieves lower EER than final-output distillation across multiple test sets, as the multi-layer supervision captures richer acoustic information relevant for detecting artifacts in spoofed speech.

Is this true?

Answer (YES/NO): NO